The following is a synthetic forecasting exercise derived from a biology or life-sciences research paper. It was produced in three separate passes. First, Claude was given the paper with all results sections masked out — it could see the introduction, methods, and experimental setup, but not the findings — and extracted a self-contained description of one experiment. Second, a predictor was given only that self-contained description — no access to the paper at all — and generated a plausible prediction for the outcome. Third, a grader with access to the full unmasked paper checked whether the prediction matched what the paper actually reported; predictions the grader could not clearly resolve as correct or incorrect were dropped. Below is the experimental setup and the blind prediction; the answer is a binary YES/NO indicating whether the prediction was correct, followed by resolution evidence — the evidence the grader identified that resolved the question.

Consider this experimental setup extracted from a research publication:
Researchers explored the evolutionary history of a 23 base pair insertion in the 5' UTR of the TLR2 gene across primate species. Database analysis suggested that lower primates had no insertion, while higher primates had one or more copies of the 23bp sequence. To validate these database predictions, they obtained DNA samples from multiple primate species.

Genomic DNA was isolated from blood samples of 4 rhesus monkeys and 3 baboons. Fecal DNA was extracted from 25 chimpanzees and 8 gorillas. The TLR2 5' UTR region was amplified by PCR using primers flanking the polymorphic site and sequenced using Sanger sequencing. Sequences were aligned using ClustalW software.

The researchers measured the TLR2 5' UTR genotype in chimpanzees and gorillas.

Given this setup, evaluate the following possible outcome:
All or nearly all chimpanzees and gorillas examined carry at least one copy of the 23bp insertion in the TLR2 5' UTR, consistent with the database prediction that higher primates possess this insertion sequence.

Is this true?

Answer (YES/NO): YES